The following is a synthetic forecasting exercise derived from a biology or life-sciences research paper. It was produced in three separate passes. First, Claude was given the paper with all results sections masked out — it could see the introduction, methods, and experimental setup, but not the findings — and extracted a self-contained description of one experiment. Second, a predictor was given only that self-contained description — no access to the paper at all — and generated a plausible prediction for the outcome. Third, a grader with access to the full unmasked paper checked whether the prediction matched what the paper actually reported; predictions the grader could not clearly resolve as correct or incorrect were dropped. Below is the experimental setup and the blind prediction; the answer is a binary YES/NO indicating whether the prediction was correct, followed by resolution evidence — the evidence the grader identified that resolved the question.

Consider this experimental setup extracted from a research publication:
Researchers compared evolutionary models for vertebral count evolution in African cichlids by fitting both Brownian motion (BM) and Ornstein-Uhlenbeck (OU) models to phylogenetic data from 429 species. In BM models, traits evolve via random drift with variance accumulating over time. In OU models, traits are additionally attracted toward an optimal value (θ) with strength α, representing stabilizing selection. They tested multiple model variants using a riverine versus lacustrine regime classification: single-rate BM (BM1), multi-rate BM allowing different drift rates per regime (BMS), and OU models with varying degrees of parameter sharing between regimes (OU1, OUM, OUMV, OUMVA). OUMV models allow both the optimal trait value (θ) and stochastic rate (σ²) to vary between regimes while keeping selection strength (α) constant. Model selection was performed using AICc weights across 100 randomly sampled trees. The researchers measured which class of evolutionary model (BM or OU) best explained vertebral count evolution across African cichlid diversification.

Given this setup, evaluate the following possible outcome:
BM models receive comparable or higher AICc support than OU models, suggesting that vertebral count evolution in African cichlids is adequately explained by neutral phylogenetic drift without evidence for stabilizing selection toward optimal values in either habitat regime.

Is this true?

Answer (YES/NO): YES